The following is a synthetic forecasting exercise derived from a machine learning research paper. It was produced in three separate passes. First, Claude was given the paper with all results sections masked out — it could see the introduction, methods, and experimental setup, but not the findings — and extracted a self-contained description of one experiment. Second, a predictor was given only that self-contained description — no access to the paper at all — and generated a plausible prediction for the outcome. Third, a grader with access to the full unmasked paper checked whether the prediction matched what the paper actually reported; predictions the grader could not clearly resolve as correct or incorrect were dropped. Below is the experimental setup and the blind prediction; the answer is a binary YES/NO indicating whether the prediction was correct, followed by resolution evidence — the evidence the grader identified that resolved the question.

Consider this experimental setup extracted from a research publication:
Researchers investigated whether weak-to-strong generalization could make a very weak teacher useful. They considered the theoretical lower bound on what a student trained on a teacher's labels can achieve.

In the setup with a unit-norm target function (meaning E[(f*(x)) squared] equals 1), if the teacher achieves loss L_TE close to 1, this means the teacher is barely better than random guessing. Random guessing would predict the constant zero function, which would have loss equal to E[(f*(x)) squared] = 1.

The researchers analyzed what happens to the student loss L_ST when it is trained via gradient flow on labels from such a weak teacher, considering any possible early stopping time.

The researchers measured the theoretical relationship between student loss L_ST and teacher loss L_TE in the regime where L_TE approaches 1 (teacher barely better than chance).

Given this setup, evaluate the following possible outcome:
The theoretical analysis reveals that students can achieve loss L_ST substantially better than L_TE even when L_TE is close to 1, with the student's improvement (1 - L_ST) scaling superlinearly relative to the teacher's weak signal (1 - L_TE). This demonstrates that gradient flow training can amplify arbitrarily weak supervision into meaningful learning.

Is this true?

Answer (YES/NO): NO